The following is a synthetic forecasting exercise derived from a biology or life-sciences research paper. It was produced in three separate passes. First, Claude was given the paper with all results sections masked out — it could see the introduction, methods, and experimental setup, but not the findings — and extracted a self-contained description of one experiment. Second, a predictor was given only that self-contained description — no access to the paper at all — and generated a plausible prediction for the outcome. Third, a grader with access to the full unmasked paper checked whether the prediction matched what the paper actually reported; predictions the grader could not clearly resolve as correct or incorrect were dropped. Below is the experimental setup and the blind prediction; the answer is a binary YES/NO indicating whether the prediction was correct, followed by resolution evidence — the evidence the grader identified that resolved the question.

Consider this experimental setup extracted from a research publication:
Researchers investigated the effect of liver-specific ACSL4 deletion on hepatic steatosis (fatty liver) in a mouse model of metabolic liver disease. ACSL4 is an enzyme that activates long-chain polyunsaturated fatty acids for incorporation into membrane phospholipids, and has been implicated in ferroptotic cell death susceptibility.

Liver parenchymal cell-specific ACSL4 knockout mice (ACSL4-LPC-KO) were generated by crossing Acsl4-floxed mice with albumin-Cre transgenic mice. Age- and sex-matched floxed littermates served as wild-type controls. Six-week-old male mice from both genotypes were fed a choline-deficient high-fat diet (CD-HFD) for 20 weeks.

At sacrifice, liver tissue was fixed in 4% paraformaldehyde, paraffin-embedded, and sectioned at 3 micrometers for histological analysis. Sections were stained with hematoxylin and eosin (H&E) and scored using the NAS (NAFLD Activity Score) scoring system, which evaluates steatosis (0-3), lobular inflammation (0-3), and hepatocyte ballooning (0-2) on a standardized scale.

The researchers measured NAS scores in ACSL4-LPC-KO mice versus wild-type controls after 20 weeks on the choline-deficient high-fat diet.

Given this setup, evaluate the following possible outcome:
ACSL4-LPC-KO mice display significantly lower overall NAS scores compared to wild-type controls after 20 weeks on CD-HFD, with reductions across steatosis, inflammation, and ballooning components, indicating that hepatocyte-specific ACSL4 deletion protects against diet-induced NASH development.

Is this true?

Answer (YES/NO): NO